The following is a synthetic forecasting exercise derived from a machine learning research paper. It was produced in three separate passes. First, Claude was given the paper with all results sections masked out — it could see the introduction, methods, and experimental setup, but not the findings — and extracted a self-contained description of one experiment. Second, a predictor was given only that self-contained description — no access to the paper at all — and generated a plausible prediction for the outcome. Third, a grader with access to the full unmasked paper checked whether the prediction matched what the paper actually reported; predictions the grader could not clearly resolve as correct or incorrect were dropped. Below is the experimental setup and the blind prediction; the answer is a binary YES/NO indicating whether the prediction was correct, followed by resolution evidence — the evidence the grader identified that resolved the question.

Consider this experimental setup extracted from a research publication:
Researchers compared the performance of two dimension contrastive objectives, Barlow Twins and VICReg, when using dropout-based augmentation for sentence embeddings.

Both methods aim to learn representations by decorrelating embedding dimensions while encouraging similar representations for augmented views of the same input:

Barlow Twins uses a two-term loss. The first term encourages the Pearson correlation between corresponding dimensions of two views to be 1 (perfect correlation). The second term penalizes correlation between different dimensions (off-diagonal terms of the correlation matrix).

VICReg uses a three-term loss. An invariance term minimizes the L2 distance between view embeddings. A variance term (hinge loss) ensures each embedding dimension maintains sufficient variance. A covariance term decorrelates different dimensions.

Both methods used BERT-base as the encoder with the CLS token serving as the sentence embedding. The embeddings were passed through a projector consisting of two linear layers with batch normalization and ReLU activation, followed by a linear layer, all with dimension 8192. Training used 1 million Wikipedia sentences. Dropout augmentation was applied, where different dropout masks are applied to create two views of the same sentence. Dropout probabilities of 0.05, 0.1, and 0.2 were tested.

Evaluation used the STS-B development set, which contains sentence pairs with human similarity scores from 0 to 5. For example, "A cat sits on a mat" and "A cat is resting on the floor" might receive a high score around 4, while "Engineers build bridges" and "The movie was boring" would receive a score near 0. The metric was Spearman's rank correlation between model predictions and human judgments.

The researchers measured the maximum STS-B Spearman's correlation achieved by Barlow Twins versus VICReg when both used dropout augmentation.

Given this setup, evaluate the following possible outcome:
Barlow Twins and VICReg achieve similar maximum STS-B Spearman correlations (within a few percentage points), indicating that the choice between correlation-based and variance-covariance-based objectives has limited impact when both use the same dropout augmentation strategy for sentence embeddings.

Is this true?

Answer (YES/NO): NO